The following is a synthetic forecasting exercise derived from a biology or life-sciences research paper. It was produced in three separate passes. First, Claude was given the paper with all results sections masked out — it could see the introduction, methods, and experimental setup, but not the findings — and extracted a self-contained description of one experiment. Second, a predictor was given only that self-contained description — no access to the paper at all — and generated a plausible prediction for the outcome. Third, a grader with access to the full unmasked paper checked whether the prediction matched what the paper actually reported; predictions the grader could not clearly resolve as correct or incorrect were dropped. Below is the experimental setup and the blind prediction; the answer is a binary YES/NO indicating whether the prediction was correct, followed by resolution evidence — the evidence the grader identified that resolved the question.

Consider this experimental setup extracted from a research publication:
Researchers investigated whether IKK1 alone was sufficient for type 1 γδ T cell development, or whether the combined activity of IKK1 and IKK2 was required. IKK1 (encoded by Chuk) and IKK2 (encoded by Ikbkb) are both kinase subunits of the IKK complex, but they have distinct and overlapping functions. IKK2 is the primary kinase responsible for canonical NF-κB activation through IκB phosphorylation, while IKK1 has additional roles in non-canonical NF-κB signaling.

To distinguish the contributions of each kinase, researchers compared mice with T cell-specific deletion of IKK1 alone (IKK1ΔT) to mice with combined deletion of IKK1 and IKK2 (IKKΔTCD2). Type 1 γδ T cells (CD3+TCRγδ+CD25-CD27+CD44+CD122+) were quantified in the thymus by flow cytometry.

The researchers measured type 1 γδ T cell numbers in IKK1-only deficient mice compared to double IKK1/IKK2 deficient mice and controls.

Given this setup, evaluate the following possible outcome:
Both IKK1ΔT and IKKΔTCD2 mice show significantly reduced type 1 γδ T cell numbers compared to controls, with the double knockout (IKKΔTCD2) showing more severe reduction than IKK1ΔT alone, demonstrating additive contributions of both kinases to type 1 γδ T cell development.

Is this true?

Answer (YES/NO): NO